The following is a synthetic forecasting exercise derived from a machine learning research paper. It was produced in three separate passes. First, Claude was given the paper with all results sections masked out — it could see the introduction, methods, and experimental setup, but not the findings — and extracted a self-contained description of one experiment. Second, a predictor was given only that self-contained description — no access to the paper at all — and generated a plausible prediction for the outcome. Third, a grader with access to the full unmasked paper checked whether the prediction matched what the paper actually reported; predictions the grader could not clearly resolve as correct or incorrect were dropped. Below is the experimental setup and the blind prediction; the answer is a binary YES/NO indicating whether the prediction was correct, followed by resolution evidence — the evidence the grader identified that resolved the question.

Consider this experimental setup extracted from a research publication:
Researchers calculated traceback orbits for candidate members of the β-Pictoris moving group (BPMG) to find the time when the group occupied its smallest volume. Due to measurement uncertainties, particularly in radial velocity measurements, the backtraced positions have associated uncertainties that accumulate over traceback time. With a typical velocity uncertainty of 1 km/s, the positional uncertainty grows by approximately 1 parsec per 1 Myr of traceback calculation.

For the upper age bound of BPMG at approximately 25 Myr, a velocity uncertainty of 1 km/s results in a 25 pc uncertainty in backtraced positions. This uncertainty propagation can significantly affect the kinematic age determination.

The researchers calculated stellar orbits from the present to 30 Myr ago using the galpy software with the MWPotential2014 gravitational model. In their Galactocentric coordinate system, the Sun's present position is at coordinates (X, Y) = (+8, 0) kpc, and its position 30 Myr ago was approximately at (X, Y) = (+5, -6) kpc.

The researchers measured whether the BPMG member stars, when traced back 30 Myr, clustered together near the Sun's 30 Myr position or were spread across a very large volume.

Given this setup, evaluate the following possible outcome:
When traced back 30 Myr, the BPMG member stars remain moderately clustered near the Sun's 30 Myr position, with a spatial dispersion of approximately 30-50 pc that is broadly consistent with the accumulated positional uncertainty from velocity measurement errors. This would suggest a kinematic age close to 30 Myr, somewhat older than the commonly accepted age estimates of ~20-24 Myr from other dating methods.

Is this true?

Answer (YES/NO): NO